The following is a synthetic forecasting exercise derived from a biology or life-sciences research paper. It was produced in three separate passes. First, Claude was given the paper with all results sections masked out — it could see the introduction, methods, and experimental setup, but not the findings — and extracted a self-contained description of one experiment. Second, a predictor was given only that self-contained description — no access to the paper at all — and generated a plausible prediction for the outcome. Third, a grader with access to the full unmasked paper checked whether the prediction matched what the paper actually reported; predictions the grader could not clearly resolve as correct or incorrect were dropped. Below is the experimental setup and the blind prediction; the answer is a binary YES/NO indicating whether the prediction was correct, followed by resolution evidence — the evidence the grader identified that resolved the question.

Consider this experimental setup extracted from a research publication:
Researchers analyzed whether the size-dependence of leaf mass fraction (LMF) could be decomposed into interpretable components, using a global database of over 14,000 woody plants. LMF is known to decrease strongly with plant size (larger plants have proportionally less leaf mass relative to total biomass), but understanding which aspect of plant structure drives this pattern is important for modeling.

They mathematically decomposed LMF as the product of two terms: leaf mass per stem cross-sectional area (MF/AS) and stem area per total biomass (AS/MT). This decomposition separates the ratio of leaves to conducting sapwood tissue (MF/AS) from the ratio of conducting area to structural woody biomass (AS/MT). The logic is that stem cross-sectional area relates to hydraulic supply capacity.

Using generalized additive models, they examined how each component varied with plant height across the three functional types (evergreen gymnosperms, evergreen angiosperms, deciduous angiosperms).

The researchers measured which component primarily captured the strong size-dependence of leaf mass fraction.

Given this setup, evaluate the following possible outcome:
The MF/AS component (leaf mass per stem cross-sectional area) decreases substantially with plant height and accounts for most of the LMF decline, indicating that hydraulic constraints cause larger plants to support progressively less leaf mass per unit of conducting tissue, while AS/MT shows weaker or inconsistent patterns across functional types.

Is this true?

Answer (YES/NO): NO